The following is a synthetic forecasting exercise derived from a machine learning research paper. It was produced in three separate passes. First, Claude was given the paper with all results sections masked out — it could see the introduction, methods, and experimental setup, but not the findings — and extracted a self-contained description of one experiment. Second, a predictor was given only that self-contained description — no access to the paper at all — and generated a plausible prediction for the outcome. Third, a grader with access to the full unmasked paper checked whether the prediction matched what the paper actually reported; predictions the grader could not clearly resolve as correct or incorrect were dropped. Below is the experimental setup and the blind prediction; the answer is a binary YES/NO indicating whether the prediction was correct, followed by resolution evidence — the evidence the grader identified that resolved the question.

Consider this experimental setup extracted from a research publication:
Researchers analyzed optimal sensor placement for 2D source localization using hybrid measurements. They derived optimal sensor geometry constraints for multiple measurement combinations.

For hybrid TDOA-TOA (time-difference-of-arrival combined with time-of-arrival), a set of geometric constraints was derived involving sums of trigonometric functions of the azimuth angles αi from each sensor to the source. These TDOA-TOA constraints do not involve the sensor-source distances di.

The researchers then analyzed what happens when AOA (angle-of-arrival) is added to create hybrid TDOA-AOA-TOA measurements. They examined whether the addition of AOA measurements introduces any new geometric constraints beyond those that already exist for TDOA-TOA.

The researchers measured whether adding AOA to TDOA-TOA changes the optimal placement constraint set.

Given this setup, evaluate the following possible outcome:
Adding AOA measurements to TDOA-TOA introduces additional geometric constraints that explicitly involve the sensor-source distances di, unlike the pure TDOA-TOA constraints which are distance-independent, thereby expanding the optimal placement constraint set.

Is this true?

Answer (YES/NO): YES